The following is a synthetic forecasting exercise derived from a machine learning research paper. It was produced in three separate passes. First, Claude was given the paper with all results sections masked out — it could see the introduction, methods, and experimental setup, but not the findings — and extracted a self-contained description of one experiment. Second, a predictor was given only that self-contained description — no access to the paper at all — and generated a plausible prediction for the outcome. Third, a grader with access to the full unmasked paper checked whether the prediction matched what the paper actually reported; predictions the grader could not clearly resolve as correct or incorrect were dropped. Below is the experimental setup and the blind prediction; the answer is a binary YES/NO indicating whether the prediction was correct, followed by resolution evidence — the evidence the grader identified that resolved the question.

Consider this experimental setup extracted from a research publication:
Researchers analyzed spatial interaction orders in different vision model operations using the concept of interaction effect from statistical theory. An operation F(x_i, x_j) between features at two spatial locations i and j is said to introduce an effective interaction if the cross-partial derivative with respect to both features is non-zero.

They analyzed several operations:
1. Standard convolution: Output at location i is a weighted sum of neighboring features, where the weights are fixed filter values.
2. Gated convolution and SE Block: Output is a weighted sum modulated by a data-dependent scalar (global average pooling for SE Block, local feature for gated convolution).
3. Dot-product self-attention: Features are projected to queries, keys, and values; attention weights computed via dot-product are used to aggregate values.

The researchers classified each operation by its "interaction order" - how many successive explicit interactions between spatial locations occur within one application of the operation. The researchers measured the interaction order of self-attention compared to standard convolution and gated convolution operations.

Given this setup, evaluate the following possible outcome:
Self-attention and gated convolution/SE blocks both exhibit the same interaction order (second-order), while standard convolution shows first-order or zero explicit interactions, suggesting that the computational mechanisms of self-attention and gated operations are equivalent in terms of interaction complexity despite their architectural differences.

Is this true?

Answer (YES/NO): NO